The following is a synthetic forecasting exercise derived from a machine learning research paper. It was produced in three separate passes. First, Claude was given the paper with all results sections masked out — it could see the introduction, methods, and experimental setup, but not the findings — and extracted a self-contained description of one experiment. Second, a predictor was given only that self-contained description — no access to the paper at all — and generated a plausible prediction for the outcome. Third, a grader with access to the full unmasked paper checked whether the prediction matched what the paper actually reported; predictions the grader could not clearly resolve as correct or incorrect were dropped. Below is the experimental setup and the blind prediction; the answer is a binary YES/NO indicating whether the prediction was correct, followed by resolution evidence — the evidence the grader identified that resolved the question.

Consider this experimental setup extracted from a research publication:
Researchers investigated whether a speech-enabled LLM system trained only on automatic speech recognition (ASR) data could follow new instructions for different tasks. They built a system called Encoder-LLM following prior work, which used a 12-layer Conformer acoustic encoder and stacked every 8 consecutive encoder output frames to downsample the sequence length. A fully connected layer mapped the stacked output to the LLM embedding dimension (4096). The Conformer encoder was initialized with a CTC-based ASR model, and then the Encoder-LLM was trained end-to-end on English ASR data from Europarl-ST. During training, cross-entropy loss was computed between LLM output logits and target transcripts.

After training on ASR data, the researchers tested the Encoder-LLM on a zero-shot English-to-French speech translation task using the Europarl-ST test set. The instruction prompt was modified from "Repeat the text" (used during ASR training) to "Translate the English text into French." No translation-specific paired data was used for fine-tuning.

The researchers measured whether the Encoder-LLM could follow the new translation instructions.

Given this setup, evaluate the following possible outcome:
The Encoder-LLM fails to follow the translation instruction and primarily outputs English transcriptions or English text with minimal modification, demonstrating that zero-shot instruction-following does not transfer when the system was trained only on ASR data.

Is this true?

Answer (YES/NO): NO